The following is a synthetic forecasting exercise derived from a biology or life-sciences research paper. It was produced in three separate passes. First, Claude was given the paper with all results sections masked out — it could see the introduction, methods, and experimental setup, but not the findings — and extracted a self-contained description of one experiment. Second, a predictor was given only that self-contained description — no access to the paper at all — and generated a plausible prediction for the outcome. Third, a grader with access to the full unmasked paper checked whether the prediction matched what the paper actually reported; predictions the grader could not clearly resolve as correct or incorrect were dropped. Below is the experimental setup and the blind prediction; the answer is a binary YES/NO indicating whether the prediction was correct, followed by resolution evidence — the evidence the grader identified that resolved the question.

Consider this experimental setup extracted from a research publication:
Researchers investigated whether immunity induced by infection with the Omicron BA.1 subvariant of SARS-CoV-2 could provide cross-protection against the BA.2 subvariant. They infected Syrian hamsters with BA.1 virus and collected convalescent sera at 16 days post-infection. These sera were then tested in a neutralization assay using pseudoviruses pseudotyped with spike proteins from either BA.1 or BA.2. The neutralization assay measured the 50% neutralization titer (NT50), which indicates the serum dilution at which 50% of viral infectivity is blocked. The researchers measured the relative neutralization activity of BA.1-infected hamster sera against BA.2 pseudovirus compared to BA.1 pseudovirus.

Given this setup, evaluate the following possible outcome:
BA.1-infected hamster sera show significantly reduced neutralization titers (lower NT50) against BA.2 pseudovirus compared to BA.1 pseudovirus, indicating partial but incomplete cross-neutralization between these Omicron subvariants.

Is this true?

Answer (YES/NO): YES